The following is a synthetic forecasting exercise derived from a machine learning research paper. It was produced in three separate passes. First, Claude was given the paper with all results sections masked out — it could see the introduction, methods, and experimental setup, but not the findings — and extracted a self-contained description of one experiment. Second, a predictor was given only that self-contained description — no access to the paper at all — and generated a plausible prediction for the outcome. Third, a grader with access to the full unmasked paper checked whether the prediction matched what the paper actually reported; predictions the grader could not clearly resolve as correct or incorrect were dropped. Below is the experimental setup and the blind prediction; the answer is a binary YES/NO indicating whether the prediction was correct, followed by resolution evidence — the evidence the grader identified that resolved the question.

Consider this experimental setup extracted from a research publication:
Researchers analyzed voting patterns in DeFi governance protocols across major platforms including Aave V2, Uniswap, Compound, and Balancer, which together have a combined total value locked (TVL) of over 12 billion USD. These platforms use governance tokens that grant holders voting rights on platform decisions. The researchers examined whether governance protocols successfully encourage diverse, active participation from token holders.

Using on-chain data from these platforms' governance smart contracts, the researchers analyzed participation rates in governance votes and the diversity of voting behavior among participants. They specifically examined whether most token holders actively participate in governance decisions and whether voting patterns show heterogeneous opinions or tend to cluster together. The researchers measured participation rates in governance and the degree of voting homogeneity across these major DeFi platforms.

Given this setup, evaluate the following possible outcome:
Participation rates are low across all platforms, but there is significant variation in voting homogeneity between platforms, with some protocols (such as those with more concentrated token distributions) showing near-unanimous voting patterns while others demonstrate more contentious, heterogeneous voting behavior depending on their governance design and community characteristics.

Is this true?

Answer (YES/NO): NO